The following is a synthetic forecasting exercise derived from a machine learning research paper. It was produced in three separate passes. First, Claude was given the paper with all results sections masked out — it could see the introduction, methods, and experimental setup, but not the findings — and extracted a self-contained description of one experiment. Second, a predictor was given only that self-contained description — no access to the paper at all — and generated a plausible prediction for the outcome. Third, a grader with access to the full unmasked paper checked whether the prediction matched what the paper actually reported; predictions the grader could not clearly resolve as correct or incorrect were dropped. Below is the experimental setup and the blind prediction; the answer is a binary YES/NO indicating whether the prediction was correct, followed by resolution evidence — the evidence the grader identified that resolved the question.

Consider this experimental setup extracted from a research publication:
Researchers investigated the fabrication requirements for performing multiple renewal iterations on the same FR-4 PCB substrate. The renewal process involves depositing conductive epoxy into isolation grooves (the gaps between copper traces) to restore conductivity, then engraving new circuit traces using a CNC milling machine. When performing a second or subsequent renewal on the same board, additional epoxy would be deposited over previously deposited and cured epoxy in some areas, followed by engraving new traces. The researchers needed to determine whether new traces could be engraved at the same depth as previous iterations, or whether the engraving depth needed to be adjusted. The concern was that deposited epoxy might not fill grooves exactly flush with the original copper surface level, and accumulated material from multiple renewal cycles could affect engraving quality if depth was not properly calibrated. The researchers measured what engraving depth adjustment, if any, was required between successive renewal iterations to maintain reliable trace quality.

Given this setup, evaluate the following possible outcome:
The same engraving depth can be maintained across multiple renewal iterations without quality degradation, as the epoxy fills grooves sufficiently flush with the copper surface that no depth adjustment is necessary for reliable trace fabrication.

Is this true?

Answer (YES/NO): NO